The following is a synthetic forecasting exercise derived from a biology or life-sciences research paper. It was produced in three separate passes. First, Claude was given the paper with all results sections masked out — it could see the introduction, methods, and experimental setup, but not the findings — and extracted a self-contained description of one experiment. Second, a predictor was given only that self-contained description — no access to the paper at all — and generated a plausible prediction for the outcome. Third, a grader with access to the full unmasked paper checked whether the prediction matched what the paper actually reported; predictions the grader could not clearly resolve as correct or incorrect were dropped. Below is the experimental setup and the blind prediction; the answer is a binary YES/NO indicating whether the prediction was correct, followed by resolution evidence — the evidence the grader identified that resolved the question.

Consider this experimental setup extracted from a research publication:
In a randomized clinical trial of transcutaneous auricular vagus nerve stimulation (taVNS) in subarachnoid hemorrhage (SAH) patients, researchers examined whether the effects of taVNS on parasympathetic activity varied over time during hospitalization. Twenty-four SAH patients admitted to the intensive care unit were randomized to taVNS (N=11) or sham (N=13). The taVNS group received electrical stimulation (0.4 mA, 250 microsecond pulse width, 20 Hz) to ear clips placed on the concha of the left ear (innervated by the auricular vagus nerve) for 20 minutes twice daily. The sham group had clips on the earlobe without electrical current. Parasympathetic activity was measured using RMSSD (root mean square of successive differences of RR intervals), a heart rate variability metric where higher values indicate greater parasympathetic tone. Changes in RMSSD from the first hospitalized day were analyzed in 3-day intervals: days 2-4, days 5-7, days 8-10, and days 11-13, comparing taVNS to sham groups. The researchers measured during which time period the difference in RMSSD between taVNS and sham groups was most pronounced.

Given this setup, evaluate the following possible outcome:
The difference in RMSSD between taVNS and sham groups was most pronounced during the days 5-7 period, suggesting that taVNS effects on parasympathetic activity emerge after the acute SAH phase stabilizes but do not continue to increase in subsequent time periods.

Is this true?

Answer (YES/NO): NO